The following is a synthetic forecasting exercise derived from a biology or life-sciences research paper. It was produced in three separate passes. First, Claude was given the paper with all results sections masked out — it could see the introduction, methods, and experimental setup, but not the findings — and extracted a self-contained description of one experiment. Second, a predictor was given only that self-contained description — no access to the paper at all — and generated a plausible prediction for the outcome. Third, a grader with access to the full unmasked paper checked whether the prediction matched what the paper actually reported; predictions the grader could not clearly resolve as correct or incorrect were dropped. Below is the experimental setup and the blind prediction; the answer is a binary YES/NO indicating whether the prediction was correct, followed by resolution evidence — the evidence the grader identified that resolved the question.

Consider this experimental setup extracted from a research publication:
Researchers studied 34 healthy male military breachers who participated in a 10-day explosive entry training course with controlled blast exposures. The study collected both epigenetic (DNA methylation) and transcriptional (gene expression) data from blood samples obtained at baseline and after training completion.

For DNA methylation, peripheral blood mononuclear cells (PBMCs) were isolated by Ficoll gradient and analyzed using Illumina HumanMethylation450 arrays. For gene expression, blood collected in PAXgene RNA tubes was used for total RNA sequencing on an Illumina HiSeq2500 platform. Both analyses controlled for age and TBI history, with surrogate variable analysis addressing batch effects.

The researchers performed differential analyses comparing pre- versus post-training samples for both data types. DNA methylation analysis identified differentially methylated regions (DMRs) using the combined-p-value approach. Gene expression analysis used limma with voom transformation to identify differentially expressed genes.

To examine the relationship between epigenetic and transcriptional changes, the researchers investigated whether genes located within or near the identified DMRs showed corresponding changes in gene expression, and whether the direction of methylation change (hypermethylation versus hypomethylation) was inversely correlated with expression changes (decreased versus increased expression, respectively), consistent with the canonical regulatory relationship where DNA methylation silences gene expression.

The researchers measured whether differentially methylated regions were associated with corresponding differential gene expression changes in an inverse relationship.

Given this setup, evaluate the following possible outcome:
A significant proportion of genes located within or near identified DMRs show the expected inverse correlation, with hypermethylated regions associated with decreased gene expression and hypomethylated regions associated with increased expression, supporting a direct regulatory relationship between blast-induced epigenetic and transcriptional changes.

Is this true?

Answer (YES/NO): YES